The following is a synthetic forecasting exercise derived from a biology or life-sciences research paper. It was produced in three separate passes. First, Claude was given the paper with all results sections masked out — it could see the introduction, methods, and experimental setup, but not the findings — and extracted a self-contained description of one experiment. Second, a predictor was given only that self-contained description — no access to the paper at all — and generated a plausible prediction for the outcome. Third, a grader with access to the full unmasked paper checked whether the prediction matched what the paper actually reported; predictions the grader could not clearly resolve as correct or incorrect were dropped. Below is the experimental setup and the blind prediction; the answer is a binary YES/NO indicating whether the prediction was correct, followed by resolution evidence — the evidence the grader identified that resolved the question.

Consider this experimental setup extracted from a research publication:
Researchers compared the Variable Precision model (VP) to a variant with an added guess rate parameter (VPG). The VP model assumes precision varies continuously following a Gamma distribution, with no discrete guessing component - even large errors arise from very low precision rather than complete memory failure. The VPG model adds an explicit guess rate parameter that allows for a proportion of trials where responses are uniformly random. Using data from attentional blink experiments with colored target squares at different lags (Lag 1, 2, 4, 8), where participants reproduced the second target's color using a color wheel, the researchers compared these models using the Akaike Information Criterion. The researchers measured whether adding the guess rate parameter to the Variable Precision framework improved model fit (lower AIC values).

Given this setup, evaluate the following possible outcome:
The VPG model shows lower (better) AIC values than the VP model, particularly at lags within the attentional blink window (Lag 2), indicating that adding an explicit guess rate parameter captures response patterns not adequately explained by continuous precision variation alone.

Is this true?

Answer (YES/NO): YES